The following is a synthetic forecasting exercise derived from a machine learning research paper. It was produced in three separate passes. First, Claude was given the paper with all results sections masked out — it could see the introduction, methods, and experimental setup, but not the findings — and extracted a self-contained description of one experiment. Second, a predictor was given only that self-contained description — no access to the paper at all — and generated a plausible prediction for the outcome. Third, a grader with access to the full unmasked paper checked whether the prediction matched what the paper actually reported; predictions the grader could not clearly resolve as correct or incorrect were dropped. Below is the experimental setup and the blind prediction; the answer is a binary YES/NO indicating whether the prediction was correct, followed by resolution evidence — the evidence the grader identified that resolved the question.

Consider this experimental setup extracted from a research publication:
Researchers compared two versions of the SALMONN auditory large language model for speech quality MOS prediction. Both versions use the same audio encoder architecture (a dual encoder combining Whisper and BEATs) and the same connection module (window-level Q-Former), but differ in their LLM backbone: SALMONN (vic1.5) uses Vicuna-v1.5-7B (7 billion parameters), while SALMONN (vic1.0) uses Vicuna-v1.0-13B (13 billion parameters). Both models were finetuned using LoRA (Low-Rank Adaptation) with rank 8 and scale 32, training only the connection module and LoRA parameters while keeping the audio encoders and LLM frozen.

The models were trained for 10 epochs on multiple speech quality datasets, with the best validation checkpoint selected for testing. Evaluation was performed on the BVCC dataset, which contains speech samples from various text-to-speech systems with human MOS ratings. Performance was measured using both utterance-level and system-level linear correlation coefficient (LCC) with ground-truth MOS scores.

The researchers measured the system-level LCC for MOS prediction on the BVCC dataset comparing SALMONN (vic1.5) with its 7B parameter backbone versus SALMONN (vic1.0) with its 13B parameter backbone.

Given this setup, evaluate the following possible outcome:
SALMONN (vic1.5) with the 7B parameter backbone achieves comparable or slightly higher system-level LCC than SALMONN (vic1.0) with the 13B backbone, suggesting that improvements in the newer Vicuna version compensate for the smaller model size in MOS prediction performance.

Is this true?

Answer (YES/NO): YES